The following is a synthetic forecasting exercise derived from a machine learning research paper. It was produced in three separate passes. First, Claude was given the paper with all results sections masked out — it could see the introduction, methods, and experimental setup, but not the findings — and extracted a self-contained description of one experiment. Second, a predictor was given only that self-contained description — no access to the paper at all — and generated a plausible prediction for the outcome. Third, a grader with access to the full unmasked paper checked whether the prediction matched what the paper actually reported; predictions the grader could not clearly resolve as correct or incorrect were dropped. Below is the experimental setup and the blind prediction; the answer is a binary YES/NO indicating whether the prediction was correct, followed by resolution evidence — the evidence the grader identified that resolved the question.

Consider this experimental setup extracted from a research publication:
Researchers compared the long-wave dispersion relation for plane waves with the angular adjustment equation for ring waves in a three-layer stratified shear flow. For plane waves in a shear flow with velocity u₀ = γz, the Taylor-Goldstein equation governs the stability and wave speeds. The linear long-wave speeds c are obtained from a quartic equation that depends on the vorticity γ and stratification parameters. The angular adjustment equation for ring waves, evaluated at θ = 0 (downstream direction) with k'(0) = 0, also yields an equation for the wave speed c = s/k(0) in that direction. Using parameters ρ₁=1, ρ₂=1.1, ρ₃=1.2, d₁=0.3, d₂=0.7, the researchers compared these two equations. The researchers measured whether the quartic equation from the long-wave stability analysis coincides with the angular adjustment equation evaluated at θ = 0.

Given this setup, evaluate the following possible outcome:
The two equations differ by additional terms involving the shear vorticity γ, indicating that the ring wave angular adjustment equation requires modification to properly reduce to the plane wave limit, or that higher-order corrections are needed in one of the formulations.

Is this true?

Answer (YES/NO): NO